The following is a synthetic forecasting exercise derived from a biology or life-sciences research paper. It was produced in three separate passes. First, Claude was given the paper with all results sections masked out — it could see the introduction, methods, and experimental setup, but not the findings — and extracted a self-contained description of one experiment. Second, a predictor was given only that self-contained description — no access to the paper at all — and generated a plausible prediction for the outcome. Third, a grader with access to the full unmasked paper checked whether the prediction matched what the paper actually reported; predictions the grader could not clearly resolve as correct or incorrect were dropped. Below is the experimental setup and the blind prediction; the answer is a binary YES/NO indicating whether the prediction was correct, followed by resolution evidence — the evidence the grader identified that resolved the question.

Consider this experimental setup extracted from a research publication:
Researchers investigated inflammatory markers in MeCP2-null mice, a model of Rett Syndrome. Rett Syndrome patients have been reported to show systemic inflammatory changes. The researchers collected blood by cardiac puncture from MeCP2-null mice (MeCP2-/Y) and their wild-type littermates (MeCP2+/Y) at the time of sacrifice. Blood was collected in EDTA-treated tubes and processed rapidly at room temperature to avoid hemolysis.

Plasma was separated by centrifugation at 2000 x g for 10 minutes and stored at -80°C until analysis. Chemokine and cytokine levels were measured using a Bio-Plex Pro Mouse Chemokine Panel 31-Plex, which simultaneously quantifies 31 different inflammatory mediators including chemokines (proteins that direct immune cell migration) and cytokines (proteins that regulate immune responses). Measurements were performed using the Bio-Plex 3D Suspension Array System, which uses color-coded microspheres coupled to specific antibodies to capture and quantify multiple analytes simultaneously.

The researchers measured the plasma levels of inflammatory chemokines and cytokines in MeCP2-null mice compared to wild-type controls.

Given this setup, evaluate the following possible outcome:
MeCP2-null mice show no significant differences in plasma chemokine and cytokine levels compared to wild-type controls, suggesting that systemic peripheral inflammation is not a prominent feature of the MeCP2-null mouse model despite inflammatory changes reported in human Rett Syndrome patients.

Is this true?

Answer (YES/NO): NO